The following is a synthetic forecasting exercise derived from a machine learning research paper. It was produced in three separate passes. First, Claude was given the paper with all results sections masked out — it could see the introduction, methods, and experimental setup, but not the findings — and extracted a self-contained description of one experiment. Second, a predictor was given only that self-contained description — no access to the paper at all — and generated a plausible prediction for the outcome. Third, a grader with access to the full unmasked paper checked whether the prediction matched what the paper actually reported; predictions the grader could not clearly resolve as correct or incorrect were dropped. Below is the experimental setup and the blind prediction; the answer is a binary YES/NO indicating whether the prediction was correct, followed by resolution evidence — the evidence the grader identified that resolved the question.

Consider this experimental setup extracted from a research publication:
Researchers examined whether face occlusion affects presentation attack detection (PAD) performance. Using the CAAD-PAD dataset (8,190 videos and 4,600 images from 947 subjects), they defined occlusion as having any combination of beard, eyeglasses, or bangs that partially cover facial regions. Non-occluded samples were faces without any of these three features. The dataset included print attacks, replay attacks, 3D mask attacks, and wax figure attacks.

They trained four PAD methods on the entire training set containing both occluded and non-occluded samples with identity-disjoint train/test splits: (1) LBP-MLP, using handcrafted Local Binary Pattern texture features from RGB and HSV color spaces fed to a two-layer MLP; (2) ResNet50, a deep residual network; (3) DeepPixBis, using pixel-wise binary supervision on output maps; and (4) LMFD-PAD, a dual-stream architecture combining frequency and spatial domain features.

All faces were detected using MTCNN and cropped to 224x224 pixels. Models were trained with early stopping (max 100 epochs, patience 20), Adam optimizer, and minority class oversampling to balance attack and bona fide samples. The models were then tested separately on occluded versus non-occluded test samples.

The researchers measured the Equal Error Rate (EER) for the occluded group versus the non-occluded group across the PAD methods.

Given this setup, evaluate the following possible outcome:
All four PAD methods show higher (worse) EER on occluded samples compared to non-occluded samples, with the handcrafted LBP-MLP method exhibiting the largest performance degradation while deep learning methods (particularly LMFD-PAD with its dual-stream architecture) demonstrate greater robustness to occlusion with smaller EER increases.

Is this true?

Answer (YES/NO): NO